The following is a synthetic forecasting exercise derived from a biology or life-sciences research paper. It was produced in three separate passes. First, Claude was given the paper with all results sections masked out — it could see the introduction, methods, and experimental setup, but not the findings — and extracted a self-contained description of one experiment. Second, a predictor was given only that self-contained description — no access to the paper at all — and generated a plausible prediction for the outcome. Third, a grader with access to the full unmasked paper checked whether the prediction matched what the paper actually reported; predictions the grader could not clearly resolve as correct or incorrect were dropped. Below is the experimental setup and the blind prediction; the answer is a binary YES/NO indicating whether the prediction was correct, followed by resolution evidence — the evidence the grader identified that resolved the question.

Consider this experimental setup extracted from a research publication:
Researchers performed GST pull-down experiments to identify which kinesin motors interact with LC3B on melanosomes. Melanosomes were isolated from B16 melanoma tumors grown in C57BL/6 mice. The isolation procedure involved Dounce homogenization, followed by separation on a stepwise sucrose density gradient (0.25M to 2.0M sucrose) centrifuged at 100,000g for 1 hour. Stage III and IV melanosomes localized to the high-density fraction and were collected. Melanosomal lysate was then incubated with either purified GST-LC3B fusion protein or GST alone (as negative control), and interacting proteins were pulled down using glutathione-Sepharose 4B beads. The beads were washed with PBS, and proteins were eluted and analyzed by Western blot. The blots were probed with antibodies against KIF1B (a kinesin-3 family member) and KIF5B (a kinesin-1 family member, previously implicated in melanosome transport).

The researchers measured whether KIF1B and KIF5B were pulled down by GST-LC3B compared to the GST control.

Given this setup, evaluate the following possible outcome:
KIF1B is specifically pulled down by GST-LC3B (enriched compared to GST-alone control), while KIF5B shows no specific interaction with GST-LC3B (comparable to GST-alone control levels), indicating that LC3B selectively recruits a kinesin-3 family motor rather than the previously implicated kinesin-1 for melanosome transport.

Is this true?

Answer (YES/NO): YES